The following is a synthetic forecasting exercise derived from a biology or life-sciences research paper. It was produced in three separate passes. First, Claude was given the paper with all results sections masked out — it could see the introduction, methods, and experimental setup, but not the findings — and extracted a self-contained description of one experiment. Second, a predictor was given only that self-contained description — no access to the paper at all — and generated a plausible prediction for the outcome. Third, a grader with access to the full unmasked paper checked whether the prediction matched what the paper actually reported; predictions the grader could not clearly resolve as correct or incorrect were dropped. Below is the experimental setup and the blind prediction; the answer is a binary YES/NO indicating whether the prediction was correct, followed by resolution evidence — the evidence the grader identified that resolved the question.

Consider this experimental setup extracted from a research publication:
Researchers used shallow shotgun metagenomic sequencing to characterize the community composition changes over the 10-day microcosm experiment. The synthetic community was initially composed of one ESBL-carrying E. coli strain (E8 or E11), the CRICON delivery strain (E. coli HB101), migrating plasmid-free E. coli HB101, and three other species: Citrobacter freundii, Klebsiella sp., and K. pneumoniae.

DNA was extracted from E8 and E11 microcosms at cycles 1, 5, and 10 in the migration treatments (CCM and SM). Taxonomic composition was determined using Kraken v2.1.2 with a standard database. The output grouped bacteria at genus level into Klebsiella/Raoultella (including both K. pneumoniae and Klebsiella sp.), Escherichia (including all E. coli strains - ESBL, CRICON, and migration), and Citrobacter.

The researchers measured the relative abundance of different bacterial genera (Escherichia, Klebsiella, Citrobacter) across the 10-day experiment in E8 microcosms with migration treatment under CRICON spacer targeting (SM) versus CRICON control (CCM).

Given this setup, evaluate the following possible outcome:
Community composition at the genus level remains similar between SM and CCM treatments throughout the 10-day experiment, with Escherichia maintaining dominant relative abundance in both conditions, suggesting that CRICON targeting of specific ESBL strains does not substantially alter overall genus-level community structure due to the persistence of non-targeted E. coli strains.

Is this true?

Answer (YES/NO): NO